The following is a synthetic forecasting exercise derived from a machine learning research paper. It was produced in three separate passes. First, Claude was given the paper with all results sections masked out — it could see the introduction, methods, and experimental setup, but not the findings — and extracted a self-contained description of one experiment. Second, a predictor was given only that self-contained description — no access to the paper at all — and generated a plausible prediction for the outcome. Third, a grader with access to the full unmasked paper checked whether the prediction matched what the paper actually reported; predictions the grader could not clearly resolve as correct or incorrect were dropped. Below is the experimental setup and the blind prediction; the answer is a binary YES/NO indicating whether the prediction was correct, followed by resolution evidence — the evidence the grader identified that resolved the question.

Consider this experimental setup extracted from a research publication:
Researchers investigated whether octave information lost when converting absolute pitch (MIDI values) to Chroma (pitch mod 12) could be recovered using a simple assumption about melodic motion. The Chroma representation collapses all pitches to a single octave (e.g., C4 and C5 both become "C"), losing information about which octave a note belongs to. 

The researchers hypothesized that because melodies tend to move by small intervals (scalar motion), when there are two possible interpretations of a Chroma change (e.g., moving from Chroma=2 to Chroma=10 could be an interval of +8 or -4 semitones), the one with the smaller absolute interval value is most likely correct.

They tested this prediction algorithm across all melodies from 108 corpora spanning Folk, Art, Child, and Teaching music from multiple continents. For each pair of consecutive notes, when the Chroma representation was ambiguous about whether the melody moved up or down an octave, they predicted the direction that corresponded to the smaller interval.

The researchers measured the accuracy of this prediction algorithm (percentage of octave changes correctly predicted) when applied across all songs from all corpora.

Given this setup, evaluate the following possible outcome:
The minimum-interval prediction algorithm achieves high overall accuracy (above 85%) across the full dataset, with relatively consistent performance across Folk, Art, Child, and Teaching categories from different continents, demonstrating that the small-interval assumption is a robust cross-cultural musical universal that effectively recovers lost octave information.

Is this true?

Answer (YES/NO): NO